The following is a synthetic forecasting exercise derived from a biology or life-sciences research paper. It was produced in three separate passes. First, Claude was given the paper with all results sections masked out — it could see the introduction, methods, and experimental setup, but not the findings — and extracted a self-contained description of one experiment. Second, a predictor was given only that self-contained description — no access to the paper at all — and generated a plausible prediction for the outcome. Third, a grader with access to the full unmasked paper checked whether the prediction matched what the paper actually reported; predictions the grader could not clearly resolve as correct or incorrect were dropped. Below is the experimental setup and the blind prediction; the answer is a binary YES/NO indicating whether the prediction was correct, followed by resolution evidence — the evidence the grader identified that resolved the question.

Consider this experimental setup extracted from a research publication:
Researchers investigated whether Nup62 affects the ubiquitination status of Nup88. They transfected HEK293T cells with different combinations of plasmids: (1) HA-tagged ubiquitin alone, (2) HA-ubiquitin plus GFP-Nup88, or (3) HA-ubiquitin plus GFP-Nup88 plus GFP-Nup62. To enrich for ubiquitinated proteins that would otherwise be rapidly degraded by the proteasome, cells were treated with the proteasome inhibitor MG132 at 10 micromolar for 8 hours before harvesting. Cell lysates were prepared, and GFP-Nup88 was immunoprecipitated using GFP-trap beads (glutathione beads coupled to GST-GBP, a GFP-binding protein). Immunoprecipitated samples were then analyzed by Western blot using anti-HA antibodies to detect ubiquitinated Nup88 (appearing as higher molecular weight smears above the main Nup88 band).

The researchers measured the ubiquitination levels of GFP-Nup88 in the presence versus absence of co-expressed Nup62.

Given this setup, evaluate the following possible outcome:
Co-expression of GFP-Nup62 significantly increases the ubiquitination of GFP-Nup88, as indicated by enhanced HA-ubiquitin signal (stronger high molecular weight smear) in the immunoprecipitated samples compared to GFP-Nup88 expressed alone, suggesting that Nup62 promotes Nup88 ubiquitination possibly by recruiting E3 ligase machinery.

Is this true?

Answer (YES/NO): NO